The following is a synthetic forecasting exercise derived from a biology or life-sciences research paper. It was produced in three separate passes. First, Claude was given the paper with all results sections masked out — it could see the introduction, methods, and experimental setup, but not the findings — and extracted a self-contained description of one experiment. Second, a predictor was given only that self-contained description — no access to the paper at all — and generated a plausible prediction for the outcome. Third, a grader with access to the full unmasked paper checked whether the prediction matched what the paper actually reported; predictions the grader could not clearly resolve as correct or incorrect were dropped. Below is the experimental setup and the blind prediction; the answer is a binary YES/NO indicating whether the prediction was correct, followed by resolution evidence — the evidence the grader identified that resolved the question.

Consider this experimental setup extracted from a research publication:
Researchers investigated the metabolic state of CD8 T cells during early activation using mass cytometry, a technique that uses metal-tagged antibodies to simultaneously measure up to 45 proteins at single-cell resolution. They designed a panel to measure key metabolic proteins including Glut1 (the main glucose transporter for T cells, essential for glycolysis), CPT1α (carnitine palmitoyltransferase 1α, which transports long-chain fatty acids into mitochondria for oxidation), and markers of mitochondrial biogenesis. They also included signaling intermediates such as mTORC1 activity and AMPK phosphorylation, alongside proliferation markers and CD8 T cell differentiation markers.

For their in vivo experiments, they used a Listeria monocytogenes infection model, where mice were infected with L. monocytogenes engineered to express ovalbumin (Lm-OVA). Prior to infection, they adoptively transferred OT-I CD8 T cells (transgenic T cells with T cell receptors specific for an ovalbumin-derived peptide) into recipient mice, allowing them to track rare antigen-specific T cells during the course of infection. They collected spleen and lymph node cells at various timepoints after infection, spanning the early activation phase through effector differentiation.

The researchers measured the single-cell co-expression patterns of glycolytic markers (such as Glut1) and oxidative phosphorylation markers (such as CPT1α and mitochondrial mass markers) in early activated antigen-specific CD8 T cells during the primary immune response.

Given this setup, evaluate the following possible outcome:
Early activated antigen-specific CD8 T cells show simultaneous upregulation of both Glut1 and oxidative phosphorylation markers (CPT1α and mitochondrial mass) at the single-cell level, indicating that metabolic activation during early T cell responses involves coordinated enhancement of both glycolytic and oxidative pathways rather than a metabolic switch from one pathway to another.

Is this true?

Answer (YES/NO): YES